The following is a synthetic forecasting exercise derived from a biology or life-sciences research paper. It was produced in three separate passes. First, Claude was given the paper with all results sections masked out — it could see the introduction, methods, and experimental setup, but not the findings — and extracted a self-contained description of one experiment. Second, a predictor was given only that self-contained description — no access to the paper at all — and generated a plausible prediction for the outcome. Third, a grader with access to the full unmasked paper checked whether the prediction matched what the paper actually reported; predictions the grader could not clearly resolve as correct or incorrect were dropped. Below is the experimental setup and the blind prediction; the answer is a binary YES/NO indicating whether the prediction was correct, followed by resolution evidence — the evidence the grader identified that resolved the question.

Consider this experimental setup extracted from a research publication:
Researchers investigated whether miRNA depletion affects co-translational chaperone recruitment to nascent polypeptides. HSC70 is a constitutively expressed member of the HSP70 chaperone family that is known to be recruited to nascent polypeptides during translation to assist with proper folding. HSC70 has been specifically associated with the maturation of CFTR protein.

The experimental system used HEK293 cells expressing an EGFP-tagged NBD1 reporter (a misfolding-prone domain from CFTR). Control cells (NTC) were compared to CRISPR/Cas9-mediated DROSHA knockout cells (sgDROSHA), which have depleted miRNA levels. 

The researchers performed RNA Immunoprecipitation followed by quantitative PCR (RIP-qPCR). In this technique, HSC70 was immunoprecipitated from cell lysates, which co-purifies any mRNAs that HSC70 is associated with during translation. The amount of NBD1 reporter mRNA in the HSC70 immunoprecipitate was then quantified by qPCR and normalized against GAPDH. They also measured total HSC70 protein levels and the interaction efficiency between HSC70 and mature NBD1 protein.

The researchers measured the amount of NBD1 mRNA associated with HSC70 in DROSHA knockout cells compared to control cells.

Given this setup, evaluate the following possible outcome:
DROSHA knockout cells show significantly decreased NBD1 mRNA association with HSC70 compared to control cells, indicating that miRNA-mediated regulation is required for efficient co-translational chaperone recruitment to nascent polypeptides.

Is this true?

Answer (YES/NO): YES